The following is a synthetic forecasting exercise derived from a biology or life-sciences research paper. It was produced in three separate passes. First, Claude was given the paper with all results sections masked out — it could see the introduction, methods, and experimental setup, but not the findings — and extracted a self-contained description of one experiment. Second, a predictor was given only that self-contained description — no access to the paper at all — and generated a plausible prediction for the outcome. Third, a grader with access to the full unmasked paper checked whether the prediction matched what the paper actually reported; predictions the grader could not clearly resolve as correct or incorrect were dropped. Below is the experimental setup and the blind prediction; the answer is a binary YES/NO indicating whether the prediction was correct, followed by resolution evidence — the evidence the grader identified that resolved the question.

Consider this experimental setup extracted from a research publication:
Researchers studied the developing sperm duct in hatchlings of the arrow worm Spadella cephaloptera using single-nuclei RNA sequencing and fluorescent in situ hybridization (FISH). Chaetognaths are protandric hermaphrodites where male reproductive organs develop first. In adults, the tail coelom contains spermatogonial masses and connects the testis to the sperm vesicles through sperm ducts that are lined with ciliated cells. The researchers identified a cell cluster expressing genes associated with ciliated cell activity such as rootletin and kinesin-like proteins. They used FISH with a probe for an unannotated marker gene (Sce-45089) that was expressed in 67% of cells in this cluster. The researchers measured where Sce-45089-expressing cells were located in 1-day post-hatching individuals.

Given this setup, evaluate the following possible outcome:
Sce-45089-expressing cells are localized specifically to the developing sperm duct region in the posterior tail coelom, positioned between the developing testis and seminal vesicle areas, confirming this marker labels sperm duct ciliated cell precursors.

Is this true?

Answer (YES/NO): YES